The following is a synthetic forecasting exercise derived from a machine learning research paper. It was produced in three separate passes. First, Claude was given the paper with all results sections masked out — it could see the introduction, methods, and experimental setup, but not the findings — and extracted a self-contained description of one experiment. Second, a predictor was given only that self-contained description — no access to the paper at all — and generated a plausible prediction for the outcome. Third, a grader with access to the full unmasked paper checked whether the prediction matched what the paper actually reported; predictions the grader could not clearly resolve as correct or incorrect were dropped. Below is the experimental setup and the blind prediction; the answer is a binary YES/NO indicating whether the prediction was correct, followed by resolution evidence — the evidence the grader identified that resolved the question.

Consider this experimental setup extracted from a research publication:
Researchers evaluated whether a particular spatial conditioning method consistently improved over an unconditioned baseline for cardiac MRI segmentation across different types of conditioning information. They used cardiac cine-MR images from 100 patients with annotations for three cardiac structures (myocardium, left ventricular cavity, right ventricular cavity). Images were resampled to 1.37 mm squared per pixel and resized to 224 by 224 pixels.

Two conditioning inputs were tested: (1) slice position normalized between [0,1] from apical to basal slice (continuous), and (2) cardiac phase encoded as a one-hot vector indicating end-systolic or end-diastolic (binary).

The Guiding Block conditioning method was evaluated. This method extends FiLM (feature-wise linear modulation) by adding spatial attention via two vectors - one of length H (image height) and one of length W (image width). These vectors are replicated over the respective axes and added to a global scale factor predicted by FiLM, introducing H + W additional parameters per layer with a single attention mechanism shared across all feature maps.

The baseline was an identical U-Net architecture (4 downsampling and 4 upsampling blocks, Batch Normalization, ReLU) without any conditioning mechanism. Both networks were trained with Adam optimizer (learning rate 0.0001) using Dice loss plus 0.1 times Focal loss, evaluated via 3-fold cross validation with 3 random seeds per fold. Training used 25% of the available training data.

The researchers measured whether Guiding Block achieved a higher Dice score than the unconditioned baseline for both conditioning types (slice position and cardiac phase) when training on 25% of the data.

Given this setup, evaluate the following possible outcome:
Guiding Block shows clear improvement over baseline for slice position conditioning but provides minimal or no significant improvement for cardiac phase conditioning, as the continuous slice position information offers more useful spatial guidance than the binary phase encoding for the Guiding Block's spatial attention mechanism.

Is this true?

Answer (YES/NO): NO